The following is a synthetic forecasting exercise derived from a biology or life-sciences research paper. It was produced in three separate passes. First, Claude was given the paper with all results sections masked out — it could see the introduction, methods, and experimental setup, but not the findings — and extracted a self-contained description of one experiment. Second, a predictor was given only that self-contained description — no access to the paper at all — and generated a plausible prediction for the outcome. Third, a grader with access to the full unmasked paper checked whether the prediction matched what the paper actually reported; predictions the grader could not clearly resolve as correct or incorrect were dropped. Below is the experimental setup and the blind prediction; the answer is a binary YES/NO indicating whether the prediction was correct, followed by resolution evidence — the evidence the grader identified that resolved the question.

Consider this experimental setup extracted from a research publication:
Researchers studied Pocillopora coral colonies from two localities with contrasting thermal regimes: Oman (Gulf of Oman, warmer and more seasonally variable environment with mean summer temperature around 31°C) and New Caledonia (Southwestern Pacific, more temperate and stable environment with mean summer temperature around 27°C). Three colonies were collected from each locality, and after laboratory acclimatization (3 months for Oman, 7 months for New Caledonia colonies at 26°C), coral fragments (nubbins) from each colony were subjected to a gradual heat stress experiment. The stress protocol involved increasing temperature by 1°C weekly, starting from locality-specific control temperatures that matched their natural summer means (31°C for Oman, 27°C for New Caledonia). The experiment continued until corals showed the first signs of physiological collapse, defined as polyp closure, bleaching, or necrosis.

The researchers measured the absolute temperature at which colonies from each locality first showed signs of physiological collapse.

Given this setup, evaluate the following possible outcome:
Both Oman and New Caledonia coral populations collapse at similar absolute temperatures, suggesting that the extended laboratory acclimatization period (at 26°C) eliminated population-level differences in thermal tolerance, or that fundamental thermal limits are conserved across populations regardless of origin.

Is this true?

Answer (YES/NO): NO